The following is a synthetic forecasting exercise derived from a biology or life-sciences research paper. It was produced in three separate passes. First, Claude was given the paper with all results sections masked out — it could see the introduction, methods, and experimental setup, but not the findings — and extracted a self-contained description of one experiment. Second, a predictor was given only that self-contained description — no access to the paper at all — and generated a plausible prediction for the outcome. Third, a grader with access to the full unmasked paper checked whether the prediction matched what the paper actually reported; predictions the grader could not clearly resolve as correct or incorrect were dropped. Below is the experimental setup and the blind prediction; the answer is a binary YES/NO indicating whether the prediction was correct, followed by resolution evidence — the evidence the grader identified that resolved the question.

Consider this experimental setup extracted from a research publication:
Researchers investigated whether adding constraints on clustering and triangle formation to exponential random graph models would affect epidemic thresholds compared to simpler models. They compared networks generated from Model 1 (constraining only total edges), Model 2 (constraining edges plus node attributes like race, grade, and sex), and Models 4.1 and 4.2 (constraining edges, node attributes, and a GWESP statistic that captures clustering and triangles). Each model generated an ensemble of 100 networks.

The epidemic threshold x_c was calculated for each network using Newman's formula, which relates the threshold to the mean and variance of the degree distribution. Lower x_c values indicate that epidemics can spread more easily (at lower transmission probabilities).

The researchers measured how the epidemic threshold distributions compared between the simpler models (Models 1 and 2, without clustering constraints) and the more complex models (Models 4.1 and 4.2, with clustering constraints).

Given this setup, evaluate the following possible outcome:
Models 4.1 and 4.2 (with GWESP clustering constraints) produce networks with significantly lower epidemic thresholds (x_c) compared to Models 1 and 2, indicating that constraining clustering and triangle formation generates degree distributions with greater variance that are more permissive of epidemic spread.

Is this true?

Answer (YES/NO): YES